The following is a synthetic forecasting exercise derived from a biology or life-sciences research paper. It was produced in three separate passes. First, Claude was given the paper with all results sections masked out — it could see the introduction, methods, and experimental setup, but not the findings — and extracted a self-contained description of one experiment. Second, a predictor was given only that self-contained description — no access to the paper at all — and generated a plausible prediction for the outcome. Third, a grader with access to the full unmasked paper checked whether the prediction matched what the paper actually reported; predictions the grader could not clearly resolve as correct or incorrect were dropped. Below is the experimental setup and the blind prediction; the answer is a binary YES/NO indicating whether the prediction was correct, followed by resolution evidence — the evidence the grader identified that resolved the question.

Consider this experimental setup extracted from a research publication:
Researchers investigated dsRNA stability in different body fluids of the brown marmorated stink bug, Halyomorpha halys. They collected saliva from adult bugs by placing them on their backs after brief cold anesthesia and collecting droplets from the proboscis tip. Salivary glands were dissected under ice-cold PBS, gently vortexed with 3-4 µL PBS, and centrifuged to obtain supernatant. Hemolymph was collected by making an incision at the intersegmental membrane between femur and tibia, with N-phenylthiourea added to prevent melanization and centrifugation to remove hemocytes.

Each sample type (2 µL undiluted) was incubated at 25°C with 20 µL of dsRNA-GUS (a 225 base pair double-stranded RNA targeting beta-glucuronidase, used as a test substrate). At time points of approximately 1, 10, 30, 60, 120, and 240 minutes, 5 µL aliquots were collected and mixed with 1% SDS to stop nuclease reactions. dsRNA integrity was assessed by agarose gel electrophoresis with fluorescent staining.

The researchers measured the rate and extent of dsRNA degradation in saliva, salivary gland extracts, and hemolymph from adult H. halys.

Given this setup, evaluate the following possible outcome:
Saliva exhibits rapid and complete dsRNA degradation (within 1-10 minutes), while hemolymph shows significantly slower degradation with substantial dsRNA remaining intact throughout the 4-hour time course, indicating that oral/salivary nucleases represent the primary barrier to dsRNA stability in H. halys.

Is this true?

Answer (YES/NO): NO